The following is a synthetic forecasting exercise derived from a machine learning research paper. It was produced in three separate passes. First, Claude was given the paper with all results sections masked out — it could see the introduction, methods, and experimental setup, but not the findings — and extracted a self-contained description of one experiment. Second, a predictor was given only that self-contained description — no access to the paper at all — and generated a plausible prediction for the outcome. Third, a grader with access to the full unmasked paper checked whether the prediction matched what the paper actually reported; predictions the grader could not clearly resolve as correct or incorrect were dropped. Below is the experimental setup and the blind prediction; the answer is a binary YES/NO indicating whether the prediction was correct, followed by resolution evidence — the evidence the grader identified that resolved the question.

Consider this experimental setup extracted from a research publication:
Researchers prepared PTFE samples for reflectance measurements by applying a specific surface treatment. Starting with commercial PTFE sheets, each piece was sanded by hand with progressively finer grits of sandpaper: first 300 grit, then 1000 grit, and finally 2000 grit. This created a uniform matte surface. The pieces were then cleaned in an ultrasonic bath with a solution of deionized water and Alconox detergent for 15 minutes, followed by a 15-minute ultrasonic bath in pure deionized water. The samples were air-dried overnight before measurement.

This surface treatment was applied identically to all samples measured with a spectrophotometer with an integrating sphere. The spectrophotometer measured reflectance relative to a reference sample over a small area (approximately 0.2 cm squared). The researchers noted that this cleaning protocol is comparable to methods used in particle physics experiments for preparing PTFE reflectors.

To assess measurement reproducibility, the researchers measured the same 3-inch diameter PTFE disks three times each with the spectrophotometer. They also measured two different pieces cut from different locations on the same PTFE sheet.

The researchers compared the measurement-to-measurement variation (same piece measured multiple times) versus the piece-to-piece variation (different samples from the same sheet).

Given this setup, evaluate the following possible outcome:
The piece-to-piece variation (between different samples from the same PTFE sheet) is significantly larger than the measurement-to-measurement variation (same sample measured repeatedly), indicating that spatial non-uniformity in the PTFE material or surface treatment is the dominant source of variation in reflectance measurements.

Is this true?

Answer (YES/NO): YES